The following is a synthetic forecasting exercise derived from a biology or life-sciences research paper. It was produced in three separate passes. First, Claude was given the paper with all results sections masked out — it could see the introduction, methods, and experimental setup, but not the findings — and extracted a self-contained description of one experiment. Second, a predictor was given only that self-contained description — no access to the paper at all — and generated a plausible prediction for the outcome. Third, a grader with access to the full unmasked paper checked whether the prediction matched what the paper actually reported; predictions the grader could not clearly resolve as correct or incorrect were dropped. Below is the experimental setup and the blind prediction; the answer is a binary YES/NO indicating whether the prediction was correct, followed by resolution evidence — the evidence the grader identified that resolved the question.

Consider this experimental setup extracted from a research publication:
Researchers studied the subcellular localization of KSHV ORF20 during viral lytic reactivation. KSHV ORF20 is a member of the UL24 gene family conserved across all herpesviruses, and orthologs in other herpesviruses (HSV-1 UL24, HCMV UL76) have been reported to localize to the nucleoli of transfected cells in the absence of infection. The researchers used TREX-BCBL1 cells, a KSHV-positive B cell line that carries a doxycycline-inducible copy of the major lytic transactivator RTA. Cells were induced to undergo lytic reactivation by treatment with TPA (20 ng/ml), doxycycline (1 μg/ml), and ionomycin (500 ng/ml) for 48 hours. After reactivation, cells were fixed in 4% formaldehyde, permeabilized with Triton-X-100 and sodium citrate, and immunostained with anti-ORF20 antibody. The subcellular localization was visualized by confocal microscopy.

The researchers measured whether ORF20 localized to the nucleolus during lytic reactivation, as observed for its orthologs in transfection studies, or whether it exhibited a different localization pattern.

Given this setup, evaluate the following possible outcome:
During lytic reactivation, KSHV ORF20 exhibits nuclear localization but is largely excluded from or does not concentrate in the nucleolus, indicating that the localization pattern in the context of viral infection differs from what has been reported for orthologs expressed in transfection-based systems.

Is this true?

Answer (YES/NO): YES